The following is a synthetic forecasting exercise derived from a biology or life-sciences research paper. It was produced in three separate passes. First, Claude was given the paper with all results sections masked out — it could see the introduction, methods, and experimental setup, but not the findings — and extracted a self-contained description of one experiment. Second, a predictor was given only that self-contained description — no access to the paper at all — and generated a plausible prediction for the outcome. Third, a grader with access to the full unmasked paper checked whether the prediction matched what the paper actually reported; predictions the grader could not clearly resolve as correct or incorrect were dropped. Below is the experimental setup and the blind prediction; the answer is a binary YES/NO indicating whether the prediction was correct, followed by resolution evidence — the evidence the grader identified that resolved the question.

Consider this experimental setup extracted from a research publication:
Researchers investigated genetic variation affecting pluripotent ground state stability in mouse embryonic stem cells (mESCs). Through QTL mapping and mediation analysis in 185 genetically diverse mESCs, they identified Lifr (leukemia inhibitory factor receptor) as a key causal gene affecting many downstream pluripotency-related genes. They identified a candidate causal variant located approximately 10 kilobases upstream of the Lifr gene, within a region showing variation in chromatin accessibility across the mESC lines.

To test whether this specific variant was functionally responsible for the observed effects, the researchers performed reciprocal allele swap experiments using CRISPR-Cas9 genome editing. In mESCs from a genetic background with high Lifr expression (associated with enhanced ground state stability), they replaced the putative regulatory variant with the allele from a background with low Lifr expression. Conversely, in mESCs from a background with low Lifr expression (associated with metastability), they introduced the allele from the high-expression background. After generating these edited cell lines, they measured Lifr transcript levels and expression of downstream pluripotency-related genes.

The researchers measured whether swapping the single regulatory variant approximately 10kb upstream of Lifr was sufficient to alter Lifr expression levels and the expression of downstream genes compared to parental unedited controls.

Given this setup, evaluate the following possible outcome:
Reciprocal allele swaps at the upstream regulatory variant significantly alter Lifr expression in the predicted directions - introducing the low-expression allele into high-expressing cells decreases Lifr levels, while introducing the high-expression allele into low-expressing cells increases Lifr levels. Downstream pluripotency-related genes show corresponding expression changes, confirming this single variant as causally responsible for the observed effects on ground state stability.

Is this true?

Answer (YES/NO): YES